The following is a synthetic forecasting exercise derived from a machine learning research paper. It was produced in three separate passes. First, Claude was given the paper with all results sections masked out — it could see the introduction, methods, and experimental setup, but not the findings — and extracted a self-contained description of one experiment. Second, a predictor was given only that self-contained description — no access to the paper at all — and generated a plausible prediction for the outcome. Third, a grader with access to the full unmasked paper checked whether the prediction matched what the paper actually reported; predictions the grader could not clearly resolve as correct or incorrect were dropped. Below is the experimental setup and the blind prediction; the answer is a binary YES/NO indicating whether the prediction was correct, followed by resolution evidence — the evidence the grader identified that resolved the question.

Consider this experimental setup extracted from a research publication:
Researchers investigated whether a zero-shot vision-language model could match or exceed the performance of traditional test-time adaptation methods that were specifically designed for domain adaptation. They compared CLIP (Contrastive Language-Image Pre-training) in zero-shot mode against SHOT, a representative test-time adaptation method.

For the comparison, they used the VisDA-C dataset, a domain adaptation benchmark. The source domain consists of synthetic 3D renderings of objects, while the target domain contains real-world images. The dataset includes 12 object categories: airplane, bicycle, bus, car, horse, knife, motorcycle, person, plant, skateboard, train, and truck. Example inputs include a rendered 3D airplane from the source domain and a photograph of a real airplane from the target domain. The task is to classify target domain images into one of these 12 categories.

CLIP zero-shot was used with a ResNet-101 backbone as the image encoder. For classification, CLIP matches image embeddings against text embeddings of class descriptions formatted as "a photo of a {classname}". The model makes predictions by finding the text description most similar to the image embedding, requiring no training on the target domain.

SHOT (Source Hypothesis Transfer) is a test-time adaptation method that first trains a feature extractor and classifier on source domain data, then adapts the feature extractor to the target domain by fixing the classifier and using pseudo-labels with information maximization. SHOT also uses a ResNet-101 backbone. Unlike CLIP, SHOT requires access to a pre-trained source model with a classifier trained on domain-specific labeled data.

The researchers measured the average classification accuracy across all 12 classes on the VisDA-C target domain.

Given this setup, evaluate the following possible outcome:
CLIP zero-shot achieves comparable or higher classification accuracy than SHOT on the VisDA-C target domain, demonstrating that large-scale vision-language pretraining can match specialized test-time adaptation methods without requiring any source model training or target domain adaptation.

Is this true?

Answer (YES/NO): YES